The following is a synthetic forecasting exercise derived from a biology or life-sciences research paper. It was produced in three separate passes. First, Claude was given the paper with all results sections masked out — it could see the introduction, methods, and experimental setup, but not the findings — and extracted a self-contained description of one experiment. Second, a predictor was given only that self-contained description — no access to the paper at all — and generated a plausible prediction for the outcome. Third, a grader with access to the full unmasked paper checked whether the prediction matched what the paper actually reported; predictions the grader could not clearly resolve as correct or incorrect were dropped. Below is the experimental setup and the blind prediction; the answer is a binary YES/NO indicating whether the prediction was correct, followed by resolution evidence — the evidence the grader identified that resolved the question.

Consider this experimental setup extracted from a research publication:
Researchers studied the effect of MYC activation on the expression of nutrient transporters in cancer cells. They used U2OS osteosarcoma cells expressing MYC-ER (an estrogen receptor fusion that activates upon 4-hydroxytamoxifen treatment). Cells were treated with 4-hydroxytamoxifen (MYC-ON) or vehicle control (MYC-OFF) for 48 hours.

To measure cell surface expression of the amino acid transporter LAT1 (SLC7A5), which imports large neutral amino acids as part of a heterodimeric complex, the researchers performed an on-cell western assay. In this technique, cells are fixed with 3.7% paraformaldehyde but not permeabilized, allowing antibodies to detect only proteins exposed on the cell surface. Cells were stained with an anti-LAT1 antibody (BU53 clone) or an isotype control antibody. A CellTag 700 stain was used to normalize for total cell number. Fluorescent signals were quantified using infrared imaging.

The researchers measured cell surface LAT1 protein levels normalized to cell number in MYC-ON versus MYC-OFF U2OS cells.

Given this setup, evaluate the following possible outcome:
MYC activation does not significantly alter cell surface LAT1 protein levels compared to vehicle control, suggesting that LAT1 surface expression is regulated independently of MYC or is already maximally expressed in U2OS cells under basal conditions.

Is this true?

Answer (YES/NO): NO